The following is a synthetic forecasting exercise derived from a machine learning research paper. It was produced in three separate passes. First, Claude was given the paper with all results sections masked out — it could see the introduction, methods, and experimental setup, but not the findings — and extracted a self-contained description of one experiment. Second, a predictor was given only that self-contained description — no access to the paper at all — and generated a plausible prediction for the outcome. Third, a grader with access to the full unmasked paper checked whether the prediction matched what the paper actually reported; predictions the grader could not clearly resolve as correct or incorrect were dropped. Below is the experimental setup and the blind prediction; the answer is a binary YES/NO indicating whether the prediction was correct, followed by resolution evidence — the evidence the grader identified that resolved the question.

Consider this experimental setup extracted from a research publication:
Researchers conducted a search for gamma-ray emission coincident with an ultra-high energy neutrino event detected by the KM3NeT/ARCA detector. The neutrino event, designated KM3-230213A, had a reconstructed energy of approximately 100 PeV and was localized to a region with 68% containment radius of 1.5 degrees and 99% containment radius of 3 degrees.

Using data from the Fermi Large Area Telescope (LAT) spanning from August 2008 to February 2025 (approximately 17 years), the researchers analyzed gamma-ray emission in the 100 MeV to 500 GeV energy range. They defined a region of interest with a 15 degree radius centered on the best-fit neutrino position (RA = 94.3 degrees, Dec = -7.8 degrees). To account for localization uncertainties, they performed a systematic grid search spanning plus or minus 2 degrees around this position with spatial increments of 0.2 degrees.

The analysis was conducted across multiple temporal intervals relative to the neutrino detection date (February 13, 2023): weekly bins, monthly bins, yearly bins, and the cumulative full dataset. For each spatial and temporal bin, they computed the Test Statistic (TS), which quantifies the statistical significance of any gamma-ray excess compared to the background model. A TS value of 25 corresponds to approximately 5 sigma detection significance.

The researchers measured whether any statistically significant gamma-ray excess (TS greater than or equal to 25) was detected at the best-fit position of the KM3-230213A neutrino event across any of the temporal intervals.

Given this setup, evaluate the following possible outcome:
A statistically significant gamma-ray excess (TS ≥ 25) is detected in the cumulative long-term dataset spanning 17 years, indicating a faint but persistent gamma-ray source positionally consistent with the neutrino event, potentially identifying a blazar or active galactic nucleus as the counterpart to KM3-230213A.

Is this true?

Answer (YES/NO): NO